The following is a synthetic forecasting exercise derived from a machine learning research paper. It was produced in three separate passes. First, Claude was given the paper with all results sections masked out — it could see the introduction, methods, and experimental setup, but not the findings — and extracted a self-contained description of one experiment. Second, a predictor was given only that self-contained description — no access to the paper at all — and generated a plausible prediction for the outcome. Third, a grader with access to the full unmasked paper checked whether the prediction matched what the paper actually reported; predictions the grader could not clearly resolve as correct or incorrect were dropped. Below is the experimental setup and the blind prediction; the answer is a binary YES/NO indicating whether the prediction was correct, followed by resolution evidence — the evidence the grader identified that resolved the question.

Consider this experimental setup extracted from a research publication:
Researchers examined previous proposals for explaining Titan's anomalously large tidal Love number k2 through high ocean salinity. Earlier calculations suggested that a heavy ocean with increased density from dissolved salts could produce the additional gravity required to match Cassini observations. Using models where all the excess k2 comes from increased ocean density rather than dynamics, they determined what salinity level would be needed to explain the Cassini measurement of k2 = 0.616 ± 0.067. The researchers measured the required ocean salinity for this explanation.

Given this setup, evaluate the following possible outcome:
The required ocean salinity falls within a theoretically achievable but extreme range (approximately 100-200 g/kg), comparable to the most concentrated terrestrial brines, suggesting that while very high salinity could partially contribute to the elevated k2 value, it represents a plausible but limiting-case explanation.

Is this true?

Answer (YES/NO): NO